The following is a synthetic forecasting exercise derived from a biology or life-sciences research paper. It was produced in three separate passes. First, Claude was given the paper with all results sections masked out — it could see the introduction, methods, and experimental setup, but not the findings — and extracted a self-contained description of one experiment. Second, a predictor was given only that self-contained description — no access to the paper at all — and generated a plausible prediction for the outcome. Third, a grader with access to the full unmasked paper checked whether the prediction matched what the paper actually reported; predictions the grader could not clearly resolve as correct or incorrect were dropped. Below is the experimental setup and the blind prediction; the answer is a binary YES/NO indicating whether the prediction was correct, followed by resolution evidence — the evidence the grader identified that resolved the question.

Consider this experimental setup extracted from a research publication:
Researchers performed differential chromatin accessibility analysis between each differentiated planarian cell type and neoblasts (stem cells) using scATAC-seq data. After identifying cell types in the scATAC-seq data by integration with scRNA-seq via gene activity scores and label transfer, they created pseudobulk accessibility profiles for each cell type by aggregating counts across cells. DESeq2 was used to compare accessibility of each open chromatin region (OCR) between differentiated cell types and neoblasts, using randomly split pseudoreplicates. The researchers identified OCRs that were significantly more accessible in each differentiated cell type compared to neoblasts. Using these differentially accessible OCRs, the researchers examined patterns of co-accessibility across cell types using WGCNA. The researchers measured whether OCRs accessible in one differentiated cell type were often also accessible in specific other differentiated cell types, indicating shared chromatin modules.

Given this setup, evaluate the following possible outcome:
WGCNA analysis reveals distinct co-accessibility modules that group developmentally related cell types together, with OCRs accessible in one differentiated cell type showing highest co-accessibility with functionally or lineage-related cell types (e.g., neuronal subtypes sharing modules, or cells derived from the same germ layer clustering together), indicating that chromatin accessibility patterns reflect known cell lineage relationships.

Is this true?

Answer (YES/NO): YES